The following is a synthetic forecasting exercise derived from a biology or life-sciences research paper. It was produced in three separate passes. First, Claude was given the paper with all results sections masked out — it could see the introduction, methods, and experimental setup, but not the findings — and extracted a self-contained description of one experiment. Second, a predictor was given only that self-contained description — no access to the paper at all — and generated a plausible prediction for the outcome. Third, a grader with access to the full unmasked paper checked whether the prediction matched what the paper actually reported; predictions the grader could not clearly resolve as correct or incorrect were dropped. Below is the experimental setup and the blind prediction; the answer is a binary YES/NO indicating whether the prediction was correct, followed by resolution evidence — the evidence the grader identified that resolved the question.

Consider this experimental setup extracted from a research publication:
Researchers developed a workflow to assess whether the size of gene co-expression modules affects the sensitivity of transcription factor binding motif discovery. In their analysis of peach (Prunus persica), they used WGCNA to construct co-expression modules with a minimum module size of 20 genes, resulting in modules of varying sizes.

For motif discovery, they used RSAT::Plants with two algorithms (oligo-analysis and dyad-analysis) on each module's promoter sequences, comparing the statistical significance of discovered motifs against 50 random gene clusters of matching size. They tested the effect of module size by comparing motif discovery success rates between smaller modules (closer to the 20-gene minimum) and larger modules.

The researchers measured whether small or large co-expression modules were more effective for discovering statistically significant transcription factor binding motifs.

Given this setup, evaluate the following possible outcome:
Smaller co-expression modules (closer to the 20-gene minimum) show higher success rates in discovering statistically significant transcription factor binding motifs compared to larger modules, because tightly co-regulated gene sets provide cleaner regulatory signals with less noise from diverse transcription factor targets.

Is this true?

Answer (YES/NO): YES